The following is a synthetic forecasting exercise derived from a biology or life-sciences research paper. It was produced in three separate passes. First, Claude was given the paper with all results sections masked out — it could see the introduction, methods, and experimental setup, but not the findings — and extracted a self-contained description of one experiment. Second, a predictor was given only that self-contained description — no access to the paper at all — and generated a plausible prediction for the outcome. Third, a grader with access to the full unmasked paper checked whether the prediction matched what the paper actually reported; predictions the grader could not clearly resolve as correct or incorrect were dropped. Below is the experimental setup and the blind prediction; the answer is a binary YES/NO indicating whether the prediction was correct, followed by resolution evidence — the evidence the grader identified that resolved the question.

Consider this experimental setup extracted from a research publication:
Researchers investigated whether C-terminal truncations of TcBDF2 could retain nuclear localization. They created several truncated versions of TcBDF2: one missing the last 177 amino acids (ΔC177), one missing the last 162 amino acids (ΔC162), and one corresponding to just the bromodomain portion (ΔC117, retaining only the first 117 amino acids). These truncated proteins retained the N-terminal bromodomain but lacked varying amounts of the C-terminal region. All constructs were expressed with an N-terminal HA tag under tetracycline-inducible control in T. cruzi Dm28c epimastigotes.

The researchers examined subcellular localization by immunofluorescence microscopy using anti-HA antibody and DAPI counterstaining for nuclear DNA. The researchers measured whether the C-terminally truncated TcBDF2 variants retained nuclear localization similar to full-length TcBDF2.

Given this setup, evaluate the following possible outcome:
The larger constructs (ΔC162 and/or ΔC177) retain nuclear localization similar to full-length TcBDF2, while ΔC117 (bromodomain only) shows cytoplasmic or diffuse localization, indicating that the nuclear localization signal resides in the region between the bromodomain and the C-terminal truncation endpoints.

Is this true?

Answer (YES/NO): NO